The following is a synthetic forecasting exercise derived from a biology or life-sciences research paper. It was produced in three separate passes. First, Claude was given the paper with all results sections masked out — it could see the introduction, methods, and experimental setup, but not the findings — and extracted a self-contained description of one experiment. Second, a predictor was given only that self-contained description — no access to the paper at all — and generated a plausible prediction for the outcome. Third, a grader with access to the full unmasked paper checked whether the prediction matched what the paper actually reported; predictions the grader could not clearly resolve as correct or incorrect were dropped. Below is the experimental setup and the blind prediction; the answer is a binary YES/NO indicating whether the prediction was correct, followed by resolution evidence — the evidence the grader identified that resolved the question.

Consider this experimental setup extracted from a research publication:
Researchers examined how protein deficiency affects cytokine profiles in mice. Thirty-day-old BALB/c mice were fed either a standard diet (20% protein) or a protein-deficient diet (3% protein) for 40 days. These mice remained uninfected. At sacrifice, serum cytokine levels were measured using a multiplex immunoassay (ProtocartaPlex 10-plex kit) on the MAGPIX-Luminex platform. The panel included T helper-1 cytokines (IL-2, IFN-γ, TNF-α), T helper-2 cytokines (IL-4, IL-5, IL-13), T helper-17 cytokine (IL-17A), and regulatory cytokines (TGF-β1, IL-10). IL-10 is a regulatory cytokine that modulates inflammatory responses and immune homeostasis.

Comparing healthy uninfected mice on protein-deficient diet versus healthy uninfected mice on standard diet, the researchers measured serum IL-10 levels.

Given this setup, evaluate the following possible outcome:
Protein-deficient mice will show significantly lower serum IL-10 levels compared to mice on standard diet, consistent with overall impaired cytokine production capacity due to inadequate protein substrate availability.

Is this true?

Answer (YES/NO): NO